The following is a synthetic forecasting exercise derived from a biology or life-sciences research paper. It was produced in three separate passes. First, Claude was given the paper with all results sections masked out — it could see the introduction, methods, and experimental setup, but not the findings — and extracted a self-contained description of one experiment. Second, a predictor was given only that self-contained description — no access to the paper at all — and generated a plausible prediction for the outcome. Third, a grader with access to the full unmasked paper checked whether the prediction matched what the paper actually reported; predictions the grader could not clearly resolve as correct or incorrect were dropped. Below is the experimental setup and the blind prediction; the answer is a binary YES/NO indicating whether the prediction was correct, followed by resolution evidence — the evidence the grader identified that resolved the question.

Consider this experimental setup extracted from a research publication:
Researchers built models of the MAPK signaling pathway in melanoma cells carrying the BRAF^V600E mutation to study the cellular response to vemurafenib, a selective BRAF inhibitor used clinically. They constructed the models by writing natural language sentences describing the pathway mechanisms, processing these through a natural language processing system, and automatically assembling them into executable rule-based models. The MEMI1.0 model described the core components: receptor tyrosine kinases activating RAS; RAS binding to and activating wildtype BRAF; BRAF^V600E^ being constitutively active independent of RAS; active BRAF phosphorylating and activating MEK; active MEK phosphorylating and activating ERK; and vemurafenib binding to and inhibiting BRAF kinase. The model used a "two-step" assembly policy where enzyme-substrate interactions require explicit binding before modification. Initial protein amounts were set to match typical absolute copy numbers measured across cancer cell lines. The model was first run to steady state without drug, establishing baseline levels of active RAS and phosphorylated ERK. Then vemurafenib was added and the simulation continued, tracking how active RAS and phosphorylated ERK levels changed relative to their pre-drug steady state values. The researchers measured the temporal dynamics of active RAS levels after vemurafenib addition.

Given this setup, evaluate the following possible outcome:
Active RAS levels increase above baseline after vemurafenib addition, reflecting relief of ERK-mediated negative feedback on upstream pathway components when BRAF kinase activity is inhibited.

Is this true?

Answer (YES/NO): NO